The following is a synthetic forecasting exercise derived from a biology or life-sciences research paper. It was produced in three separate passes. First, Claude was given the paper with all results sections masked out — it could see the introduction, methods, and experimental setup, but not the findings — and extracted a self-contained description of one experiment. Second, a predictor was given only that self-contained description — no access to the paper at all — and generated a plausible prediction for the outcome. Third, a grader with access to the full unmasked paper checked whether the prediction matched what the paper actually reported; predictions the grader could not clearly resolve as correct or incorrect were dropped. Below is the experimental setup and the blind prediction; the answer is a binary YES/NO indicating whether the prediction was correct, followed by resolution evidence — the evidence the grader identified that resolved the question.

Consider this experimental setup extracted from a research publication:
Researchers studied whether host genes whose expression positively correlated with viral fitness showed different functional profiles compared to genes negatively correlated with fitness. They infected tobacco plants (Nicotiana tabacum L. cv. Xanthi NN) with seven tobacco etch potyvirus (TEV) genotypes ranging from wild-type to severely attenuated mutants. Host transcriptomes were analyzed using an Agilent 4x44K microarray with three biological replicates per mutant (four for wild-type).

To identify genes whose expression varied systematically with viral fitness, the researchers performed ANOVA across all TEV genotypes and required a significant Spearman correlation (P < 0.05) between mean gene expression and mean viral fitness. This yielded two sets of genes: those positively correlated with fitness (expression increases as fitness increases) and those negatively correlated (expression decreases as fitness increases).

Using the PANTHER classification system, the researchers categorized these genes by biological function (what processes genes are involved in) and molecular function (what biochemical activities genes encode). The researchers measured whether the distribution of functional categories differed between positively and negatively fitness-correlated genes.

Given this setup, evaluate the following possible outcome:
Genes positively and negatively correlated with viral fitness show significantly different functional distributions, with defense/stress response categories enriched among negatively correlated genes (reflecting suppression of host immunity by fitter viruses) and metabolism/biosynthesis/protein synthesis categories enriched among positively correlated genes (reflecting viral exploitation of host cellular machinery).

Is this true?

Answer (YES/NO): NO